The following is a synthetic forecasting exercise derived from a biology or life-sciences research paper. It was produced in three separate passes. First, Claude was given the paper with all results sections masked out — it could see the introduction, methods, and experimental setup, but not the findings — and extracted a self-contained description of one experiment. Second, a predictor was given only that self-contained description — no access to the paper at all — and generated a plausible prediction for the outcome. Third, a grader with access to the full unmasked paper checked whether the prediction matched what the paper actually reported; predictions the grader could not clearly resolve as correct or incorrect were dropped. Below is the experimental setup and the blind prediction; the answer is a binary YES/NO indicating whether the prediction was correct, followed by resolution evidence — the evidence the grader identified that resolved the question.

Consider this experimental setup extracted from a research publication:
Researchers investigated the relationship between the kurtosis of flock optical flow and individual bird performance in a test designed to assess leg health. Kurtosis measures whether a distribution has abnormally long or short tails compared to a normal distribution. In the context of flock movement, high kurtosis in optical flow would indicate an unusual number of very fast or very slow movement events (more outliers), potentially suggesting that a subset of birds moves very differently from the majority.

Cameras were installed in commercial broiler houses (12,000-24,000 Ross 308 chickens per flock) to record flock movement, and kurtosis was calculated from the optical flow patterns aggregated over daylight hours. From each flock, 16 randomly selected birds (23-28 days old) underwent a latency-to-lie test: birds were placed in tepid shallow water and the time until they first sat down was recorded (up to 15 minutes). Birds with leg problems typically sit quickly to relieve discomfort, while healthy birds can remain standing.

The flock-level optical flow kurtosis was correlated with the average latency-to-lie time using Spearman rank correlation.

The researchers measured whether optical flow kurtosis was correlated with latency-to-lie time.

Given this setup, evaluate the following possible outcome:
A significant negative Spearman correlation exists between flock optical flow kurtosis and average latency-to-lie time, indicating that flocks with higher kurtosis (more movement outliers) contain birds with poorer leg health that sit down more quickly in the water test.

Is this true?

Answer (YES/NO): NO